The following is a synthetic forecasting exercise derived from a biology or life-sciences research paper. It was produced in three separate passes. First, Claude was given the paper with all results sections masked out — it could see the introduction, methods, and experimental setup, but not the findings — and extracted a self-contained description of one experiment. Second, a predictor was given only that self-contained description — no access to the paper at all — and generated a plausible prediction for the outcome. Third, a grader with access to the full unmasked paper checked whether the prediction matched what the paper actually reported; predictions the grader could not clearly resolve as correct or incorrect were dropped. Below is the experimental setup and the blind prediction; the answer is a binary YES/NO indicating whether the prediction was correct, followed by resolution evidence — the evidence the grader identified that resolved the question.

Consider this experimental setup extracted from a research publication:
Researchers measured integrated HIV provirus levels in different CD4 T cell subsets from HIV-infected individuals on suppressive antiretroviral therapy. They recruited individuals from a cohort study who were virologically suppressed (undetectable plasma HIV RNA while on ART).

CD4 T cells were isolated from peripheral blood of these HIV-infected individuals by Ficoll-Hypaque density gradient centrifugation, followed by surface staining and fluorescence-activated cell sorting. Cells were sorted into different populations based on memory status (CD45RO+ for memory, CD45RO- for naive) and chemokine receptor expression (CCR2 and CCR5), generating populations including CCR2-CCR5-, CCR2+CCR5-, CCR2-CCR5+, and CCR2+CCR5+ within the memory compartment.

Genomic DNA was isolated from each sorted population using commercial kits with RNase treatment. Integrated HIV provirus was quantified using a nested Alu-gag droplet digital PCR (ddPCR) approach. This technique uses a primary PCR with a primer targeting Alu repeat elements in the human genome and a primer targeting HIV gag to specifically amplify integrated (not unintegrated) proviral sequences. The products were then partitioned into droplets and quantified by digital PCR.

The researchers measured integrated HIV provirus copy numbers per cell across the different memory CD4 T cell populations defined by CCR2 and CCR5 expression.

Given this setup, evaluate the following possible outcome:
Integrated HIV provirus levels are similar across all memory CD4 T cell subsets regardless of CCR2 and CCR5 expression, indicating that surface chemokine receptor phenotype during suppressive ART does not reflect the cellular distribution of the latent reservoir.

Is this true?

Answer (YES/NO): NO